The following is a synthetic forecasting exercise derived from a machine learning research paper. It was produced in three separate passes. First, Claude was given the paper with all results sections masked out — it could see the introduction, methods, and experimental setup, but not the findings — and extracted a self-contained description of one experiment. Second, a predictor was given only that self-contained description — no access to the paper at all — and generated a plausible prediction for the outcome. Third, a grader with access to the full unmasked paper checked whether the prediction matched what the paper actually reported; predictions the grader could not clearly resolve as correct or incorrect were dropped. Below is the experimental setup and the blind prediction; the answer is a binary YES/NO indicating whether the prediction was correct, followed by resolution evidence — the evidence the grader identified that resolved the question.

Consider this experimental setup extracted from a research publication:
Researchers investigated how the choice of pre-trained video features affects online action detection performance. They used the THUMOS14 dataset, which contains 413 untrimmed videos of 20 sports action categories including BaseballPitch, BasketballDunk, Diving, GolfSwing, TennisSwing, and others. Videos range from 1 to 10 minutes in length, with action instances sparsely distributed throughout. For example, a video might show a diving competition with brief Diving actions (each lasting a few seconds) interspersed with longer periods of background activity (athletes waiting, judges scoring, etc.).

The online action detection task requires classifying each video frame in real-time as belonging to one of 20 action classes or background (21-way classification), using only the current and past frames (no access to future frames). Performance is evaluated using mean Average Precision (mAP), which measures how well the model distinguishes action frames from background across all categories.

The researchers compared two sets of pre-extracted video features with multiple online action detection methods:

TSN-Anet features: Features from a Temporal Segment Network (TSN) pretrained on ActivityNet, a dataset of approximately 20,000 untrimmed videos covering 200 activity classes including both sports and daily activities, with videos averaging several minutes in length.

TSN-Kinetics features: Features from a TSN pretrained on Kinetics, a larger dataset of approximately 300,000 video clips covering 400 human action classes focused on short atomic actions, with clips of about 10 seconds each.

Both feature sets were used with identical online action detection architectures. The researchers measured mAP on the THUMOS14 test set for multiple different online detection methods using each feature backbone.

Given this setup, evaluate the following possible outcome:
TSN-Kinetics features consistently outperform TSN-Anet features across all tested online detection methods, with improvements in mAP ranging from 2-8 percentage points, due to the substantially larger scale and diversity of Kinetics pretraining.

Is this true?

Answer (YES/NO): NO